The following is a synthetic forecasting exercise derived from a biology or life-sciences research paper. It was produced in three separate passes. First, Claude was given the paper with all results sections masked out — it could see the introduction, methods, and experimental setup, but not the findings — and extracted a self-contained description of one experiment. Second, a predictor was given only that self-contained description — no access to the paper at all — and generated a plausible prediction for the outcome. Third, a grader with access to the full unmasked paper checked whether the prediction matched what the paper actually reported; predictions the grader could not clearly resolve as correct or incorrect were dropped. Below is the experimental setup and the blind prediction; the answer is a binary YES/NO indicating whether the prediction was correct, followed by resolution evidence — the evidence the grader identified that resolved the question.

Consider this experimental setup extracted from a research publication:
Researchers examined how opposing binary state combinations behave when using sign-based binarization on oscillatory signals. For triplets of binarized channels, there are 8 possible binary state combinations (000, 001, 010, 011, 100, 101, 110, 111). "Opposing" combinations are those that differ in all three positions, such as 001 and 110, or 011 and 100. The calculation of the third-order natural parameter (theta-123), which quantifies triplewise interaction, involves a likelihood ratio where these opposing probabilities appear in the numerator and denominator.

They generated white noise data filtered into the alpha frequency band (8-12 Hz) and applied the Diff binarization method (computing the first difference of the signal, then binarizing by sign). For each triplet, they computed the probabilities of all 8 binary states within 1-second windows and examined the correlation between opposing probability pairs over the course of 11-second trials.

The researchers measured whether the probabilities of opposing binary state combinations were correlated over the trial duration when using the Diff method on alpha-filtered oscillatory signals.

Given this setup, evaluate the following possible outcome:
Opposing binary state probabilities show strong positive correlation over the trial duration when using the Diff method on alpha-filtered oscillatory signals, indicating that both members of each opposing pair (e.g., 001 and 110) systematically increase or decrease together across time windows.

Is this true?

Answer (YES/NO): YES